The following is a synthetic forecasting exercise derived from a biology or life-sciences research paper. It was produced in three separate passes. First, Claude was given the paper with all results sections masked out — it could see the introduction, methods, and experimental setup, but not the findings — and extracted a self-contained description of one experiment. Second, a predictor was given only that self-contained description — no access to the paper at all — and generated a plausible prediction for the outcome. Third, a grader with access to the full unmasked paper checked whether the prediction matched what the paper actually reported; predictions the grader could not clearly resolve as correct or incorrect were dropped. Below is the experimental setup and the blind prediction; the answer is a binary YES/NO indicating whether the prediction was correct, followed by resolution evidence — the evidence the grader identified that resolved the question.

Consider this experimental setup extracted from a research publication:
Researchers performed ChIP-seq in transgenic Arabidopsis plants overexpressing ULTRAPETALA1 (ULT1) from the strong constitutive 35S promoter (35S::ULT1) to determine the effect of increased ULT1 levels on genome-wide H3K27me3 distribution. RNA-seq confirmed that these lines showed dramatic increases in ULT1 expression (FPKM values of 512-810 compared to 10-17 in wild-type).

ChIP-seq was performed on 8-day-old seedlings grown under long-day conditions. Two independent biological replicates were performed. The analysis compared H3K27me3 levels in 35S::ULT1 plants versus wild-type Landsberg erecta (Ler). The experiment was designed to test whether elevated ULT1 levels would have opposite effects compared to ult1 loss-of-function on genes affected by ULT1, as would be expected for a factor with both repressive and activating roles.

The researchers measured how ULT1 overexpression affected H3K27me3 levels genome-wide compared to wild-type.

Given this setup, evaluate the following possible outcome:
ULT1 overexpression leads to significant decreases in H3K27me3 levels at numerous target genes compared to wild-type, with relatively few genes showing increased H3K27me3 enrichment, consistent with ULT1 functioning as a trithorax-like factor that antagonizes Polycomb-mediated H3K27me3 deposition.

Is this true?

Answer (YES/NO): NO